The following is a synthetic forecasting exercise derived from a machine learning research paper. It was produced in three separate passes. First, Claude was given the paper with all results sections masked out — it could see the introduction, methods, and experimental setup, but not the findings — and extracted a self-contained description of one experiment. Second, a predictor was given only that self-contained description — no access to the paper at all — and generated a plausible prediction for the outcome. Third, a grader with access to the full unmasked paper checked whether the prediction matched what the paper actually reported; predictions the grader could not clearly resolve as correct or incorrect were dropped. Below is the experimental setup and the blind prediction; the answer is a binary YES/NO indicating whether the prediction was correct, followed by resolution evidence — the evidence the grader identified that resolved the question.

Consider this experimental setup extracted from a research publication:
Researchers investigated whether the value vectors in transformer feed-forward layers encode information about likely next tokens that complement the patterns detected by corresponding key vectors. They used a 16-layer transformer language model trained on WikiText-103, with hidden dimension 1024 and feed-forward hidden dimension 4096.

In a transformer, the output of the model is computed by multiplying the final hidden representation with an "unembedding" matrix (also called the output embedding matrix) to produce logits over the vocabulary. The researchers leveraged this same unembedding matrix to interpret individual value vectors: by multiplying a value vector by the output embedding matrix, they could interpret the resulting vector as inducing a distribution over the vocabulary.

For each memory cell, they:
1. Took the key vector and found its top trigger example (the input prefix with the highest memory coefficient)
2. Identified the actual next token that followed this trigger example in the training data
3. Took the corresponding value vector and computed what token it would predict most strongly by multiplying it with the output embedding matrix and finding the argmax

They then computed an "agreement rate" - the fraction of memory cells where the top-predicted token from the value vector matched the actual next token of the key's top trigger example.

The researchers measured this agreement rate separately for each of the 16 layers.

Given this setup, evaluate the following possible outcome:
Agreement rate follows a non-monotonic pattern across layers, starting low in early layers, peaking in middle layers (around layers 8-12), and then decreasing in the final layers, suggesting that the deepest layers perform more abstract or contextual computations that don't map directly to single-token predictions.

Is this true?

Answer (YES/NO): NO